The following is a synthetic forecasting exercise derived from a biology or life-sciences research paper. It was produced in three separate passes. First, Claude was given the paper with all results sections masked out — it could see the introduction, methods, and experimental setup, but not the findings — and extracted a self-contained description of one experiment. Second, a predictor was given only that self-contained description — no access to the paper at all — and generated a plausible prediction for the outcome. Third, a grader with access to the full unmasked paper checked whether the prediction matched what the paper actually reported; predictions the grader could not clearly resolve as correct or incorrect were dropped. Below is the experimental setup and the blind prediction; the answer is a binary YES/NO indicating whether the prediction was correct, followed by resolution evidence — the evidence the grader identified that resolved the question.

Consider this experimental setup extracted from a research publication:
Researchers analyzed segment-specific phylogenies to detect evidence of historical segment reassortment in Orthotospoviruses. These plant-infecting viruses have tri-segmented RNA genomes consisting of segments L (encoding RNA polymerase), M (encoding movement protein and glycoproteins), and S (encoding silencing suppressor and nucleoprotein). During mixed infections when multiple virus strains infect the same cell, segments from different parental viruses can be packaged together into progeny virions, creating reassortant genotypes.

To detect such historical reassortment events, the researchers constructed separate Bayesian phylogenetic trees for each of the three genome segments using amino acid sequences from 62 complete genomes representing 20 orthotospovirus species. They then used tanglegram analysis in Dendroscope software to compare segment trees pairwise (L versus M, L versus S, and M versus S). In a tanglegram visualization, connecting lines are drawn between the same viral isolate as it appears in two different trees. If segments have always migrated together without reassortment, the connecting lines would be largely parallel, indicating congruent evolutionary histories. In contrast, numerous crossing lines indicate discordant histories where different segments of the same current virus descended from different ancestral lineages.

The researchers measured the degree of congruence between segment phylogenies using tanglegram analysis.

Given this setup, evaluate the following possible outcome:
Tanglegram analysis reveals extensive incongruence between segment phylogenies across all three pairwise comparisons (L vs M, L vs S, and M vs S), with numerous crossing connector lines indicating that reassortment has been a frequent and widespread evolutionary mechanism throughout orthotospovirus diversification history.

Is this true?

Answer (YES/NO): NO